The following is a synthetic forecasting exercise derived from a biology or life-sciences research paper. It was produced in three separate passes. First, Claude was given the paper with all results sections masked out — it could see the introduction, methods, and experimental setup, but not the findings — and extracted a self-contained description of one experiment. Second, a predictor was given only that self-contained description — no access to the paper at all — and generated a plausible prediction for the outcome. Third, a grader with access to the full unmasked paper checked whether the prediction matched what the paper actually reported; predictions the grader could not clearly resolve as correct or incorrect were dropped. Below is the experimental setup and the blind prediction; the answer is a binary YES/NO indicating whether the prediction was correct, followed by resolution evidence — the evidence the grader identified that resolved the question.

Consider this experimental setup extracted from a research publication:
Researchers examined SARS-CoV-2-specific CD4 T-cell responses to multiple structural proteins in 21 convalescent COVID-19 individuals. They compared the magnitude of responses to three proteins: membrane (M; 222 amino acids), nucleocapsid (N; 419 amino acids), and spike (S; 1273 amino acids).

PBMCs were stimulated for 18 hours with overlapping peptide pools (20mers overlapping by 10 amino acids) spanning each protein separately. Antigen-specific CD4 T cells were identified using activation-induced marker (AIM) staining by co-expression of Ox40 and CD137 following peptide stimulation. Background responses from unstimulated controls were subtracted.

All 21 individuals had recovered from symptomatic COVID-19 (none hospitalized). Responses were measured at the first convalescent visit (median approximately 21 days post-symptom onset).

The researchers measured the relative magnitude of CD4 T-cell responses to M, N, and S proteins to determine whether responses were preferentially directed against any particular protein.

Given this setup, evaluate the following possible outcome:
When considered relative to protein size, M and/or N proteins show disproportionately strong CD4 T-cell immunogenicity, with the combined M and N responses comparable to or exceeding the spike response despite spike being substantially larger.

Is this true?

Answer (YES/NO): YES